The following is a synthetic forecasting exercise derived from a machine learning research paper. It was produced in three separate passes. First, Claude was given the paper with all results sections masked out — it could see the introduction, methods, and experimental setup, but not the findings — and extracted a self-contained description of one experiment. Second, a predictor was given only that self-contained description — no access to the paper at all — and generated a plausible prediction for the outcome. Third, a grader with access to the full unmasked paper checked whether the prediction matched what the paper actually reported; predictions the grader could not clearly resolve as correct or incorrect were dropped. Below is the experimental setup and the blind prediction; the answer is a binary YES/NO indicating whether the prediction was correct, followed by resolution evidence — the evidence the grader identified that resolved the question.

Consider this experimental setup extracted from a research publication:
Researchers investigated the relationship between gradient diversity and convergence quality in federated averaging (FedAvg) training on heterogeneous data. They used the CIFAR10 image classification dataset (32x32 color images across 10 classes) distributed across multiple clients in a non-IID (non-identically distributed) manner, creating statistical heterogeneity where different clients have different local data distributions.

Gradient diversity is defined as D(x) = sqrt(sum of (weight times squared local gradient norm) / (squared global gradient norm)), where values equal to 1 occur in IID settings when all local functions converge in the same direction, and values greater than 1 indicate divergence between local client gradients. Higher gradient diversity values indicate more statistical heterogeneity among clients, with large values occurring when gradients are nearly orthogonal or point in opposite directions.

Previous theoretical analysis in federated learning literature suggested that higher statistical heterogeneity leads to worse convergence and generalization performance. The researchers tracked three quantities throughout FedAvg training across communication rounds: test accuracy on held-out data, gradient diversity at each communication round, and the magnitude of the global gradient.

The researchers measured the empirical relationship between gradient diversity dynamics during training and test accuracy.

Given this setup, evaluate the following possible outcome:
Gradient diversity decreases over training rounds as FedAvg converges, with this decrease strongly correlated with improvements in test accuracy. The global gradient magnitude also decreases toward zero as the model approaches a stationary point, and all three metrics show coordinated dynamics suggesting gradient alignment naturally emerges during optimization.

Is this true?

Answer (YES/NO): NO